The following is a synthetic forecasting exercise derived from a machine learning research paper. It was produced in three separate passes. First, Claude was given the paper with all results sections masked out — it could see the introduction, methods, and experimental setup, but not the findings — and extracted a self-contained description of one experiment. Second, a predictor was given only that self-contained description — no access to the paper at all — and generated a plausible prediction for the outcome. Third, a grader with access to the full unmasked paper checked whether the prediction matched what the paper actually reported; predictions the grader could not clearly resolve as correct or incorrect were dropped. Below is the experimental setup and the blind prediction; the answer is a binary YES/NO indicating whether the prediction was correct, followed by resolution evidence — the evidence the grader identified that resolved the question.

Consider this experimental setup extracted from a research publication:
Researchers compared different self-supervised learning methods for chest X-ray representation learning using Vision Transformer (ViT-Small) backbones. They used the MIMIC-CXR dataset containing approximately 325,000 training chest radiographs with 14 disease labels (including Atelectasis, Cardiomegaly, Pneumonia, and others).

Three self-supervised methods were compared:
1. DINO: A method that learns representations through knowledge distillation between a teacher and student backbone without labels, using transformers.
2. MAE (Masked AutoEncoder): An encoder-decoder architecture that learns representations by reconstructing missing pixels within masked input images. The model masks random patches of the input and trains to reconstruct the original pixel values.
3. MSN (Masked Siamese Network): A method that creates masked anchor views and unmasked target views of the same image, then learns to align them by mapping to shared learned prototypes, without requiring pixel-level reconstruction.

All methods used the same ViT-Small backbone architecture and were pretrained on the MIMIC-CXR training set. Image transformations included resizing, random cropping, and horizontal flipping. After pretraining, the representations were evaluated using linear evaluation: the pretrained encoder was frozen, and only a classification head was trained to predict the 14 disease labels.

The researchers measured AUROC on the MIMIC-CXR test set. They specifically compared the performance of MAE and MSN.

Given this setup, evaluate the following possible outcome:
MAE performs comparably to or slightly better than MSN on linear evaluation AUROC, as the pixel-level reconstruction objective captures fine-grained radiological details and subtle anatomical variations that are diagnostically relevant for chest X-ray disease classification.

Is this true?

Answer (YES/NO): NO